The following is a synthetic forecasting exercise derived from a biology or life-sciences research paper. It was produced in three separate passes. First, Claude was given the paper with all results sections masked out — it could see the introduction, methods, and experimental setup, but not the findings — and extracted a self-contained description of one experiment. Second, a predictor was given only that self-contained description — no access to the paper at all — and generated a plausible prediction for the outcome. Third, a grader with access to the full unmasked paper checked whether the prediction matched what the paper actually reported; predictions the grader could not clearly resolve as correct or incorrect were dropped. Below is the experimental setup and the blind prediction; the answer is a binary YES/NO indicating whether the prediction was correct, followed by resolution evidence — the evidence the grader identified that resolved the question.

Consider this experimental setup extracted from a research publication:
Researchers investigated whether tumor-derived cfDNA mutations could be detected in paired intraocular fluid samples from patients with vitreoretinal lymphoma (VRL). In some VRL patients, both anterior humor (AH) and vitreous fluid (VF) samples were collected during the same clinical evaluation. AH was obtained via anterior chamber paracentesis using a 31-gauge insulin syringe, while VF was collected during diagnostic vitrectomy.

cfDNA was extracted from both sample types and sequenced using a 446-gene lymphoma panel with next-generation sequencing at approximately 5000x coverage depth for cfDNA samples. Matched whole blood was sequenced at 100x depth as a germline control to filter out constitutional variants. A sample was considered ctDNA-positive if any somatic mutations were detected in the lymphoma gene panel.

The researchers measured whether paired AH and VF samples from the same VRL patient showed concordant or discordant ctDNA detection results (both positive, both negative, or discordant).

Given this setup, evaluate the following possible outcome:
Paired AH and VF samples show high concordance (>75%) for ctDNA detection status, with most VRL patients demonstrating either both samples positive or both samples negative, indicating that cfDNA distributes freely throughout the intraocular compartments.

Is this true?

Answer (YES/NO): YES